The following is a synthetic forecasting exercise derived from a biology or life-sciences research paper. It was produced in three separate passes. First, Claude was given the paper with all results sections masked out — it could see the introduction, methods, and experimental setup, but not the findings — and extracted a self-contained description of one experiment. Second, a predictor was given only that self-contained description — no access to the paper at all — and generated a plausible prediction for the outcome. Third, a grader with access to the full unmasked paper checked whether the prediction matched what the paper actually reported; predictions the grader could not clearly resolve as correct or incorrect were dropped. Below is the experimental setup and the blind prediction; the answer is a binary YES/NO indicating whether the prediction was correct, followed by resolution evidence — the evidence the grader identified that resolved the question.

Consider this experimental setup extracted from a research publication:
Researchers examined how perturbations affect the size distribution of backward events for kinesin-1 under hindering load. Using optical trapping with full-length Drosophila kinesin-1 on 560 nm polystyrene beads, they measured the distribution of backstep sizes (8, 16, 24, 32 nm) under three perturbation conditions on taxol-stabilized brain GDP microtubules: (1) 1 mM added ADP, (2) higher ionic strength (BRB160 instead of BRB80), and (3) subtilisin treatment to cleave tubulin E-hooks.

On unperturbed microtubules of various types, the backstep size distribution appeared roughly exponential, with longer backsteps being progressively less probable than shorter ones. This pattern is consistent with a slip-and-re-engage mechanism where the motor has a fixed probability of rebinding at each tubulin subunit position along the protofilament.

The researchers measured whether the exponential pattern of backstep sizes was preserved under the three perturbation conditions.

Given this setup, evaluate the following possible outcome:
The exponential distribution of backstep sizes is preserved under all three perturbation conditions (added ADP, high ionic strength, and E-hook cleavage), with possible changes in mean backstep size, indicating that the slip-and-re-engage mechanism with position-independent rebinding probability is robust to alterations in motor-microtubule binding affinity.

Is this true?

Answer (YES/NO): NO